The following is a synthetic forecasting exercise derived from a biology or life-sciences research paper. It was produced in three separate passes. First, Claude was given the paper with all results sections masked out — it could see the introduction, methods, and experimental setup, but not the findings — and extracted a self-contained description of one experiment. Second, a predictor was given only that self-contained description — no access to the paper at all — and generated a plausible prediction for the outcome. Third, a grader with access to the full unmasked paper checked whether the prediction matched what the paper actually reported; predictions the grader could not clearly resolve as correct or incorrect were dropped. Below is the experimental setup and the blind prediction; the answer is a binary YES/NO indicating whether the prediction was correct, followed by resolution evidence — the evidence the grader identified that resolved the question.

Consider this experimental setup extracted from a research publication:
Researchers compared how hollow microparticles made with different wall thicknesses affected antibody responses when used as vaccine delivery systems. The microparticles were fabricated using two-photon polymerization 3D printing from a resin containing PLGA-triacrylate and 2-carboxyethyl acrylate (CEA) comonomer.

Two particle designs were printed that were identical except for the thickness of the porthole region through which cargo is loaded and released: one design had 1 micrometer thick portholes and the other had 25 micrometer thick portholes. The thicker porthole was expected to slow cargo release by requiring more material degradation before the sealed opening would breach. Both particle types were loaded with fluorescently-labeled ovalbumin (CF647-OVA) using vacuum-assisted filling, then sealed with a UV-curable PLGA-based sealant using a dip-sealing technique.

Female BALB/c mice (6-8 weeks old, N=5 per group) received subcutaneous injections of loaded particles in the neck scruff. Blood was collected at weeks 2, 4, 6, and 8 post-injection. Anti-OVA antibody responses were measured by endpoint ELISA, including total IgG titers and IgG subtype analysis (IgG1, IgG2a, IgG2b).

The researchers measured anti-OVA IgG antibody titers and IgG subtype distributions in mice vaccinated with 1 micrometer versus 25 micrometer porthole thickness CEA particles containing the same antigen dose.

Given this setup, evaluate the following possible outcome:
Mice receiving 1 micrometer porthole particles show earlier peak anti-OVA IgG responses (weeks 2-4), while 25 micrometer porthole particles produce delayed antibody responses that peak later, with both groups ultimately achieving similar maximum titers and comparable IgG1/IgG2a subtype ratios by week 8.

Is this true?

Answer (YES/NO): NO